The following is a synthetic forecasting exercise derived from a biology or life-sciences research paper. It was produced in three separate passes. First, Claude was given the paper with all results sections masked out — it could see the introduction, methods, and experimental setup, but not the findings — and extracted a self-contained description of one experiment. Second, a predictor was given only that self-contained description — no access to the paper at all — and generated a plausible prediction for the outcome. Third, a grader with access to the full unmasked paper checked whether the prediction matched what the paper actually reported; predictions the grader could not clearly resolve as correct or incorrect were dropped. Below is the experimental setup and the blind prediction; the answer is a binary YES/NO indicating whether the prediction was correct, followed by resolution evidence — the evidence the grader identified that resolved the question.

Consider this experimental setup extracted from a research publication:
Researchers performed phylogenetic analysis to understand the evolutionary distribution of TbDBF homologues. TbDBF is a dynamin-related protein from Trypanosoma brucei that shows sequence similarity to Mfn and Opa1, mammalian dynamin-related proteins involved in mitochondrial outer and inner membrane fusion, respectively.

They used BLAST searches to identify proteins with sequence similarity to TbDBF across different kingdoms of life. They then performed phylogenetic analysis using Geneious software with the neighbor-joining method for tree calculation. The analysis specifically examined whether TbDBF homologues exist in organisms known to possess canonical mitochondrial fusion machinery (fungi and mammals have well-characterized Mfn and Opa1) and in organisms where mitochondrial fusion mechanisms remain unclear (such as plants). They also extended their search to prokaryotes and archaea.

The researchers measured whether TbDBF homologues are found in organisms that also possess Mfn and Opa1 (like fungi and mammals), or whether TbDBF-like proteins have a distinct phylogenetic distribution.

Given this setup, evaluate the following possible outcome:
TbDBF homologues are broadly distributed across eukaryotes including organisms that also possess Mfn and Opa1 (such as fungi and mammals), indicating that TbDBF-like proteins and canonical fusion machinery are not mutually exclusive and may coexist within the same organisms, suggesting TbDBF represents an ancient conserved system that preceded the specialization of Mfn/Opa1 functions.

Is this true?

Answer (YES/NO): NO